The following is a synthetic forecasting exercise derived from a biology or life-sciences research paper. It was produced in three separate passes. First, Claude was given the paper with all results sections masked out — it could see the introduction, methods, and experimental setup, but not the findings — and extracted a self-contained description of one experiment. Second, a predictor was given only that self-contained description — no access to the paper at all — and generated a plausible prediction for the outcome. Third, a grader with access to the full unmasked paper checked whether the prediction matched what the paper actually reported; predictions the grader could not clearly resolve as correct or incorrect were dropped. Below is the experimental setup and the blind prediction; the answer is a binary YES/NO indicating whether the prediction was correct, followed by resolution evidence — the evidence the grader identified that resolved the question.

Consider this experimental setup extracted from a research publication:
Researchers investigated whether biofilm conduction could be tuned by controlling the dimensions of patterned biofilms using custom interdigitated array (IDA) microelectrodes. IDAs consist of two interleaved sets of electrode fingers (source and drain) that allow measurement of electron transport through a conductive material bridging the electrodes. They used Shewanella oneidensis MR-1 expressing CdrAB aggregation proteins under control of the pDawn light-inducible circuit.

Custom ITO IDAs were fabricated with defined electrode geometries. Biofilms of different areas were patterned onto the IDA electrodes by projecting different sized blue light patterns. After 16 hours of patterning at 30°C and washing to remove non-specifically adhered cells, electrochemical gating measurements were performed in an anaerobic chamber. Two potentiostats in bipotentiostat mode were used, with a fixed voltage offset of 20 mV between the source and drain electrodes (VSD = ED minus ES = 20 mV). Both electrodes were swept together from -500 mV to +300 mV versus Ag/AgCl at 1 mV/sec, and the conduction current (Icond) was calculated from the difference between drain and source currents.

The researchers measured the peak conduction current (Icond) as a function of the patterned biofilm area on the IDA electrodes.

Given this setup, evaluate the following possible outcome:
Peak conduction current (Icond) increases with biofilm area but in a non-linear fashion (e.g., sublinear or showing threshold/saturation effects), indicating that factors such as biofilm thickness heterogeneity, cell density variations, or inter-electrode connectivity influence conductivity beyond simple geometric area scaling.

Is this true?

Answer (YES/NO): NO